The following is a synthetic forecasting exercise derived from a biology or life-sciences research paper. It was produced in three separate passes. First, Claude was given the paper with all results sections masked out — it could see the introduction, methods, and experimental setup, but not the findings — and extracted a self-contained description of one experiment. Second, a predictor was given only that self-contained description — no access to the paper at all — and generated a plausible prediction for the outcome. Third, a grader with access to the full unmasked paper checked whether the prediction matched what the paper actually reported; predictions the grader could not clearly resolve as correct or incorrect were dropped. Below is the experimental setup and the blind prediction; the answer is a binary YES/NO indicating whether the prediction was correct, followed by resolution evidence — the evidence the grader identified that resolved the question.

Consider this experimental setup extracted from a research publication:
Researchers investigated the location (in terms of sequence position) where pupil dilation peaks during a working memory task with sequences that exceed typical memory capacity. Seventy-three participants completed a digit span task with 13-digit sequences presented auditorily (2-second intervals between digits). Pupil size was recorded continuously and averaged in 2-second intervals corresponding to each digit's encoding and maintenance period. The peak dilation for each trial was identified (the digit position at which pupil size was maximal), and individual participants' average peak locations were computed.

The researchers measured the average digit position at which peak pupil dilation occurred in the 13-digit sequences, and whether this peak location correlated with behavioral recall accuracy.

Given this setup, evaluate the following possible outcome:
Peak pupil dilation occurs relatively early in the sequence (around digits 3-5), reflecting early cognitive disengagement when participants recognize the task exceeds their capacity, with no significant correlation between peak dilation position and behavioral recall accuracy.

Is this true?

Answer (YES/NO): NO